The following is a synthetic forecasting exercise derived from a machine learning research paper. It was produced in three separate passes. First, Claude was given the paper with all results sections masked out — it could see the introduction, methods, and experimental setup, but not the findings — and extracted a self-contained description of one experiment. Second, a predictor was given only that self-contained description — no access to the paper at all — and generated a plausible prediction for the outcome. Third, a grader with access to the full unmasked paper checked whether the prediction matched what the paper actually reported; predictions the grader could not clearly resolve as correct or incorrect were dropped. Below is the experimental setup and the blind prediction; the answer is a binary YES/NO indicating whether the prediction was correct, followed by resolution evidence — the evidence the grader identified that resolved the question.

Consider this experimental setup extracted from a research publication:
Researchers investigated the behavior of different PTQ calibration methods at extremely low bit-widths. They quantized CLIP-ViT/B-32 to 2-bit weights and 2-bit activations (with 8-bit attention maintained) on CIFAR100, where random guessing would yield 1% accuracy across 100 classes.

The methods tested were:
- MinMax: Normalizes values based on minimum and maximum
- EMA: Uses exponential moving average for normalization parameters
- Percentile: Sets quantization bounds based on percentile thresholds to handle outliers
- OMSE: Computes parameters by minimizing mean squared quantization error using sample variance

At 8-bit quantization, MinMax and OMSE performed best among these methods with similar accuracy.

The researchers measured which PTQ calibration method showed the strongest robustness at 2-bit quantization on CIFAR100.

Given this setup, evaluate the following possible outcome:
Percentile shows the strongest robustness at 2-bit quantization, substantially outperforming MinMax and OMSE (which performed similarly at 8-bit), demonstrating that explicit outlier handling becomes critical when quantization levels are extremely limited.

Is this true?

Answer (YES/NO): YES